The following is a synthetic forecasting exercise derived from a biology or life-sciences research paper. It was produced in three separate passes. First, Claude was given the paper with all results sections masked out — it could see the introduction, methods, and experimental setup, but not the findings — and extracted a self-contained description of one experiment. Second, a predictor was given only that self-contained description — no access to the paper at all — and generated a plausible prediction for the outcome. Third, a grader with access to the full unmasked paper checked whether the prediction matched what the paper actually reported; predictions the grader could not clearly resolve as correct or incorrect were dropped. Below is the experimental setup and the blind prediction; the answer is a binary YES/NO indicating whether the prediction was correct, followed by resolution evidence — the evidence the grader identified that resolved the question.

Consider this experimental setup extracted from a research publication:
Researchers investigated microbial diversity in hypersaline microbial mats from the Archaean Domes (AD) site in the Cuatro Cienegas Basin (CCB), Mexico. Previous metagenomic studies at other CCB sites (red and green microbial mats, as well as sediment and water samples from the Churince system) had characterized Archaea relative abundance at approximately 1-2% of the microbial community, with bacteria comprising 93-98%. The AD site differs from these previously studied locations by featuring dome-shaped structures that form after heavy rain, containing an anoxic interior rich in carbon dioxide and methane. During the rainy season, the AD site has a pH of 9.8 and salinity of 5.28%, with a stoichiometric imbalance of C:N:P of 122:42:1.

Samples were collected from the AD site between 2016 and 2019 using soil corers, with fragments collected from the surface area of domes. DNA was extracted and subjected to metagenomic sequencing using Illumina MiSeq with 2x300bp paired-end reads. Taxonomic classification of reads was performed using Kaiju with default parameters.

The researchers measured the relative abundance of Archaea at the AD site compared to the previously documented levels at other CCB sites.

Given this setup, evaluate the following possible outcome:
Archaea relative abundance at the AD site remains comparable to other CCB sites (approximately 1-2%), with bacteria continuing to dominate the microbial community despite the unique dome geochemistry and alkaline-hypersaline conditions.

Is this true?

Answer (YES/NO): NO